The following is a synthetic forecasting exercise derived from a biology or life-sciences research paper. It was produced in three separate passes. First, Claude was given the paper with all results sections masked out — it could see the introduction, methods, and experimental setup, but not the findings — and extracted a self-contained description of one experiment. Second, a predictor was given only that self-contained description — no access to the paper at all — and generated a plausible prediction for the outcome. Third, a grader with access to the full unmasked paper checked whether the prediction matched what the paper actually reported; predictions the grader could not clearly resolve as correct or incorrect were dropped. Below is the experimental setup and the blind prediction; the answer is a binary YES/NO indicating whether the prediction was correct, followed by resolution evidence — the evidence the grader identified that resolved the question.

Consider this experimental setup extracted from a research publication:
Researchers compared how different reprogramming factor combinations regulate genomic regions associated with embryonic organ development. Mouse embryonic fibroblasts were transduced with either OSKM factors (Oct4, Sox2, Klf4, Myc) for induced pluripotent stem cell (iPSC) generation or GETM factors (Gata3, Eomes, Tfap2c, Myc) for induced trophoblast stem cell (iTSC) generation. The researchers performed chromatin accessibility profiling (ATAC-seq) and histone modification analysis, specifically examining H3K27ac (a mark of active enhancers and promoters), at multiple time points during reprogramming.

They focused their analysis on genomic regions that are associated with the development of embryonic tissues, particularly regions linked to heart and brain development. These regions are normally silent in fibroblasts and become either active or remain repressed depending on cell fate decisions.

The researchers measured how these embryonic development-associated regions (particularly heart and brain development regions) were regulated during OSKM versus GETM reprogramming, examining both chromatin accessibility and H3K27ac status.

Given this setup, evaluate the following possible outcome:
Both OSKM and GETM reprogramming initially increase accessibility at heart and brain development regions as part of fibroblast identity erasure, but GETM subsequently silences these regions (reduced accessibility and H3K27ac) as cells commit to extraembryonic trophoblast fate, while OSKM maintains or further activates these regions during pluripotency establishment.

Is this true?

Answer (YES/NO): NO